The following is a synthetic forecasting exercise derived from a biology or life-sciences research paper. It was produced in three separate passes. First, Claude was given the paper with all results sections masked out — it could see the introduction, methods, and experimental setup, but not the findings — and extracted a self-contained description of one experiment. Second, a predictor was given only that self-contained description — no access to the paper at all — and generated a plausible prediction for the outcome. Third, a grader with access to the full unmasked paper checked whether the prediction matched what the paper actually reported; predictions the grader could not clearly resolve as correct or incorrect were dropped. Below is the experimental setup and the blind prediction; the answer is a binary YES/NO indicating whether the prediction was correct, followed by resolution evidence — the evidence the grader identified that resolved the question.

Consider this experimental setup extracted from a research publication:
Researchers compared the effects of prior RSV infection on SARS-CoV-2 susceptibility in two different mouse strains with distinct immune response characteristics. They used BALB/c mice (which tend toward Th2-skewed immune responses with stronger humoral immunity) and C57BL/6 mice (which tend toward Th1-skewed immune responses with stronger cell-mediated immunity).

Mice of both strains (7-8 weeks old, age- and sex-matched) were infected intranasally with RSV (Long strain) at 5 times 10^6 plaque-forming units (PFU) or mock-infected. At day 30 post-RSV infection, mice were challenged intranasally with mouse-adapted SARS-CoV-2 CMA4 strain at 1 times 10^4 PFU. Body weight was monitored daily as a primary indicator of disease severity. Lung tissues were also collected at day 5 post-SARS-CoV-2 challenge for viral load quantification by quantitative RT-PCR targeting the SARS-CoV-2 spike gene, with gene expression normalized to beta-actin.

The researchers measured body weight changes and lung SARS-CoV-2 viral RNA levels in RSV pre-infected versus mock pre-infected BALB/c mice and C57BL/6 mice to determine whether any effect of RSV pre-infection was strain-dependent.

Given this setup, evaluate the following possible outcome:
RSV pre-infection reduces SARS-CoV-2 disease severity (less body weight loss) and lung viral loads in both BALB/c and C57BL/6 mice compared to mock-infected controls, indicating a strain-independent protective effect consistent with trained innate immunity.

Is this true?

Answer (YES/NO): NO